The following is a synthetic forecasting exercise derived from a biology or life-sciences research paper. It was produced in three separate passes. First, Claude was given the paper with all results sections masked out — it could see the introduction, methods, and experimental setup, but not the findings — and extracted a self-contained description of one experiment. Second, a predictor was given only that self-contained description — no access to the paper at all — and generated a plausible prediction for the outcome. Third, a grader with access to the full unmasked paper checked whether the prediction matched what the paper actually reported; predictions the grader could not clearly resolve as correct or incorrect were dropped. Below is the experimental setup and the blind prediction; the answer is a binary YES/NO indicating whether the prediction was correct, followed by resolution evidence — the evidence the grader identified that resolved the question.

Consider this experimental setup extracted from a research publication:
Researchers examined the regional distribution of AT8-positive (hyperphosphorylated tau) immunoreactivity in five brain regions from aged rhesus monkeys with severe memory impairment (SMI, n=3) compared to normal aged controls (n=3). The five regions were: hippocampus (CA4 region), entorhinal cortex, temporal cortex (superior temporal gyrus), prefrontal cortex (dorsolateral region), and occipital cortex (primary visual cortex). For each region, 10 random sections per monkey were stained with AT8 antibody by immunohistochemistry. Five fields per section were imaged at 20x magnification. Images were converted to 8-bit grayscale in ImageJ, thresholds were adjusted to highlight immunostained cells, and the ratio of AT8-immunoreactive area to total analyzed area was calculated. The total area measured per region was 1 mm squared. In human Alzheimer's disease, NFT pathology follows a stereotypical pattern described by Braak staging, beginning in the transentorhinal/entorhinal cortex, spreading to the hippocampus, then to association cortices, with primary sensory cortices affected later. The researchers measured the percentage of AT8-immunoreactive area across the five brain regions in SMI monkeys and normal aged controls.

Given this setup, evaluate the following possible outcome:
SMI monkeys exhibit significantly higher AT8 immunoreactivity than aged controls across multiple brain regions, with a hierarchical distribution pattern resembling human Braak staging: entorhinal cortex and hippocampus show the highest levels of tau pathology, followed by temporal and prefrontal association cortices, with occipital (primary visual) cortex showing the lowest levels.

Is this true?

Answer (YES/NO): NO